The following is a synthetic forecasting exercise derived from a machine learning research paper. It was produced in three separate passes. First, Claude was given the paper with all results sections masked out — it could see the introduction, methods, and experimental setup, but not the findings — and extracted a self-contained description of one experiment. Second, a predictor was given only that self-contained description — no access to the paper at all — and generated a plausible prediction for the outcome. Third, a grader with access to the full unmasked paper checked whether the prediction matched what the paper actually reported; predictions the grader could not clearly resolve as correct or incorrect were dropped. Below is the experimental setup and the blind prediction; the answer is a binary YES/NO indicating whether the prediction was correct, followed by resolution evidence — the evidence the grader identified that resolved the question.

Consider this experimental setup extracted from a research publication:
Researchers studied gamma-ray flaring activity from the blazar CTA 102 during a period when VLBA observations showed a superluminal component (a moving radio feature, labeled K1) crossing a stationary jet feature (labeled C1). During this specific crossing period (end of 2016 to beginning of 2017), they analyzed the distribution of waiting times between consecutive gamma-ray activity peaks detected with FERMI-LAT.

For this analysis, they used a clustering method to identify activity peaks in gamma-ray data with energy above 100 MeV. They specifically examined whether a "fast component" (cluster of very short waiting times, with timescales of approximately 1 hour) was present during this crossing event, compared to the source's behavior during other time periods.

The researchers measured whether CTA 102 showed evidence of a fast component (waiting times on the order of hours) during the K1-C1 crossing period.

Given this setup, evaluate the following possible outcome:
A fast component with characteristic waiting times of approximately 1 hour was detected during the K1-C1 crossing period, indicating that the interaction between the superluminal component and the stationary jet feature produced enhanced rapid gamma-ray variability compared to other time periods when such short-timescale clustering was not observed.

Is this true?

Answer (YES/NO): YES